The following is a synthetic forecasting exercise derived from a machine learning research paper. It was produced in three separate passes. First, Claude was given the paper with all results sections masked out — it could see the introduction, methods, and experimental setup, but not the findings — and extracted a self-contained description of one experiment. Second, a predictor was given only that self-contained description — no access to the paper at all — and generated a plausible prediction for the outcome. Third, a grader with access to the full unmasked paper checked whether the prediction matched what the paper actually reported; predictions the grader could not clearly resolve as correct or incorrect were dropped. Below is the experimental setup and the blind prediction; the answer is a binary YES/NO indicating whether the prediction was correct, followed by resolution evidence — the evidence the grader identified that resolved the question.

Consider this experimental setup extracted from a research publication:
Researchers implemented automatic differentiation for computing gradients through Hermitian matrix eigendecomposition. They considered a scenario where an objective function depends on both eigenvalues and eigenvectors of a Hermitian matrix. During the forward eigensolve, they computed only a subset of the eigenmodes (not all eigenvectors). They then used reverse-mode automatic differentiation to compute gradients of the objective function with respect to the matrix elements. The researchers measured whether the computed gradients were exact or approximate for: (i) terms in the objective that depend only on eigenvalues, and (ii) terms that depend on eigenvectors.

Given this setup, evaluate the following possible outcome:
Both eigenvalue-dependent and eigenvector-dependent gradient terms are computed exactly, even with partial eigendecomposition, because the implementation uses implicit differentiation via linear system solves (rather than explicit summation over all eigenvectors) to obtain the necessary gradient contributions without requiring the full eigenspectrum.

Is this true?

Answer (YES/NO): NO